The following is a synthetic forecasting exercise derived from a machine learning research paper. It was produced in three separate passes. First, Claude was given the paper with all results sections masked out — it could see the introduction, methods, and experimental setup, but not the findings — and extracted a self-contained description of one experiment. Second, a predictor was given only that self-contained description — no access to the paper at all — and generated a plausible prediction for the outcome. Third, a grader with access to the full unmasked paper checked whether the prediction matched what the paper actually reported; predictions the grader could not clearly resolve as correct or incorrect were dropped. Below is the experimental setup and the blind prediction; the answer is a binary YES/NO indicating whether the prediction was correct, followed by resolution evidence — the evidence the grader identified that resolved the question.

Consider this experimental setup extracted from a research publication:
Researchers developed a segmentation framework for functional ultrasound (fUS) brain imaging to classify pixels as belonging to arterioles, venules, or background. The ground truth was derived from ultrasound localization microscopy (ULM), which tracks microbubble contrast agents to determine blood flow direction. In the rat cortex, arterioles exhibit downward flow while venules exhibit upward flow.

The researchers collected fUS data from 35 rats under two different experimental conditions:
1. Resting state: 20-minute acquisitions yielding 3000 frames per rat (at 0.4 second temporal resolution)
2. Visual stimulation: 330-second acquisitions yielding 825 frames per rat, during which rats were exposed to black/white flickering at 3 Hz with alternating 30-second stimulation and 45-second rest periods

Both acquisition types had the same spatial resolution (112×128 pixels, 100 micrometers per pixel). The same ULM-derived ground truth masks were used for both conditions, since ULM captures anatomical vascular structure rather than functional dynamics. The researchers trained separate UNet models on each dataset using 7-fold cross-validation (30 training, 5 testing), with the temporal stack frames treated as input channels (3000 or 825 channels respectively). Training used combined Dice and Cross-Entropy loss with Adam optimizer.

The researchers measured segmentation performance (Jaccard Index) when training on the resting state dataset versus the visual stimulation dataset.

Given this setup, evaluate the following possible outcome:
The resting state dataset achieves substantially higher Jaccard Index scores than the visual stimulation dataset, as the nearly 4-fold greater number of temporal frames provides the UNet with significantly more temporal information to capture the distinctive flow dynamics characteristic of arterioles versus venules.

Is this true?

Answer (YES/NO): NO